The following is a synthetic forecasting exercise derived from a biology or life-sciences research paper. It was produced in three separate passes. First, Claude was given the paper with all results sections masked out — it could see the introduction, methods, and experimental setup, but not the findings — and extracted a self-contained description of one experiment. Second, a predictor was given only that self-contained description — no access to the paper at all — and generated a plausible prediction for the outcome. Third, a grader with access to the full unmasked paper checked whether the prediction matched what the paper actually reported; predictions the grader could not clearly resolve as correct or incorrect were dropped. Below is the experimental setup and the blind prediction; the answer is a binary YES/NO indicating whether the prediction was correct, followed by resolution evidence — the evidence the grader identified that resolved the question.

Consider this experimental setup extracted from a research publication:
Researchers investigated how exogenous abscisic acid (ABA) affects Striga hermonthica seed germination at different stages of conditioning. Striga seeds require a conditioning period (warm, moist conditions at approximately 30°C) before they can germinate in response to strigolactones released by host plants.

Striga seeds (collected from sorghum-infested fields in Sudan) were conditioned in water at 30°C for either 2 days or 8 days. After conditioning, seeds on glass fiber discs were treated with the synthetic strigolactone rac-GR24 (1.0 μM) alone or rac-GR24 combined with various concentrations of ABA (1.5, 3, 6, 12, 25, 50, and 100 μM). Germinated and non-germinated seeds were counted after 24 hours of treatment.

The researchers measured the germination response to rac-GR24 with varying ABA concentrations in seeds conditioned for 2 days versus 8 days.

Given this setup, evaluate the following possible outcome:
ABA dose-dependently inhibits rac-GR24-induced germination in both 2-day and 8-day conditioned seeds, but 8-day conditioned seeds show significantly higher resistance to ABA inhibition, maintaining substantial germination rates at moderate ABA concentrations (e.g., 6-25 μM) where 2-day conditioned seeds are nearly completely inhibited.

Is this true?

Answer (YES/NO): NO